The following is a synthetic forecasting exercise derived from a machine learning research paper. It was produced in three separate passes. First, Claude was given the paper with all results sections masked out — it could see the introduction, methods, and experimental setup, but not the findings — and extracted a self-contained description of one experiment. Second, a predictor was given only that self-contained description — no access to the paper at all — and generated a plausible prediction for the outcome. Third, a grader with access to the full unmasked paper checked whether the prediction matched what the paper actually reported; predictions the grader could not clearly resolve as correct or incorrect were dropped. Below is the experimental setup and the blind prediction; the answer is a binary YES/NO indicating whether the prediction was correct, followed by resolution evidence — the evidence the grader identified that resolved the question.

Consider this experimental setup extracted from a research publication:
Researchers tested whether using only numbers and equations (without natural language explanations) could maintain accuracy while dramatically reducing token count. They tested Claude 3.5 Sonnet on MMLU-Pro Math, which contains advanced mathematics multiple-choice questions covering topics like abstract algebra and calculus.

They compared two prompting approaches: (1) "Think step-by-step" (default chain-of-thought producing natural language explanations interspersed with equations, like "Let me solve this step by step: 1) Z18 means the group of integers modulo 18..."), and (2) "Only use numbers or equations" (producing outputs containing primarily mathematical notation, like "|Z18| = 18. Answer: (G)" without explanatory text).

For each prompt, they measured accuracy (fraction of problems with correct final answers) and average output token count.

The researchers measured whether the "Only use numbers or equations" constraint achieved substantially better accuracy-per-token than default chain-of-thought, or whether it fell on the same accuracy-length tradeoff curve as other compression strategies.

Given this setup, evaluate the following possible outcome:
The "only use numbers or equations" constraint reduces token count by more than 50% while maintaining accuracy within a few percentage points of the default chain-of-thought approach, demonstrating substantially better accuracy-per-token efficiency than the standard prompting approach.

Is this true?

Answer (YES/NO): NO